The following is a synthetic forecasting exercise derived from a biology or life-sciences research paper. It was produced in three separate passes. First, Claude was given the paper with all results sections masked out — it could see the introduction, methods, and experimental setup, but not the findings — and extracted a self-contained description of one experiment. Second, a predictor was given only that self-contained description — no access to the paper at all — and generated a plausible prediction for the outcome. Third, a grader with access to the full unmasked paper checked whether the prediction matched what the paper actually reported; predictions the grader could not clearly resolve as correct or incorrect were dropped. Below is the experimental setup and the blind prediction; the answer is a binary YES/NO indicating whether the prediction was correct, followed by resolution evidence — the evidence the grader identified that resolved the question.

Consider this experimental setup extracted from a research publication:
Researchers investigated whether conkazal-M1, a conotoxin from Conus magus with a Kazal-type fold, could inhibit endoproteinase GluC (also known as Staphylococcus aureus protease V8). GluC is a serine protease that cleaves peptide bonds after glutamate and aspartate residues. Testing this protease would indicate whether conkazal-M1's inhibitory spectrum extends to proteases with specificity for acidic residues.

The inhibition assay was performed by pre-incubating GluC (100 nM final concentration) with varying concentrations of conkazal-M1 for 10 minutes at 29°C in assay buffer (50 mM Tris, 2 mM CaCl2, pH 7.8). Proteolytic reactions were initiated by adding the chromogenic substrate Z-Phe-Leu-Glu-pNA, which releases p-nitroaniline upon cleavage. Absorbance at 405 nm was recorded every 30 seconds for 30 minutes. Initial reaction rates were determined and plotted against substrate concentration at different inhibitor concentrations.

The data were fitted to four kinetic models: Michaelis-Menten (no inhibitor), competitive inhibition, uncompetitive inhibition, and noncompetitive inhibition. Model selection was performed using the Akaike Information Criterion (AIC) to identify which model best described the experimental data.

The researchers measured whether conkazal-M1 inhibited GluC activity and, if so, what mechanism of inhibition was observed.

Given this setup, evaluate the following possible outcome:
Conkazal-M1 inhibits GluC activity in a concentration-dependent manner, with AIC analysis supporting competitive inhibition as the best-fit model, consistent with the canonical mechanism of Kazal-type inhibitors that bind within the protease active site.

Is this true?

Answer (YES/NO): NO